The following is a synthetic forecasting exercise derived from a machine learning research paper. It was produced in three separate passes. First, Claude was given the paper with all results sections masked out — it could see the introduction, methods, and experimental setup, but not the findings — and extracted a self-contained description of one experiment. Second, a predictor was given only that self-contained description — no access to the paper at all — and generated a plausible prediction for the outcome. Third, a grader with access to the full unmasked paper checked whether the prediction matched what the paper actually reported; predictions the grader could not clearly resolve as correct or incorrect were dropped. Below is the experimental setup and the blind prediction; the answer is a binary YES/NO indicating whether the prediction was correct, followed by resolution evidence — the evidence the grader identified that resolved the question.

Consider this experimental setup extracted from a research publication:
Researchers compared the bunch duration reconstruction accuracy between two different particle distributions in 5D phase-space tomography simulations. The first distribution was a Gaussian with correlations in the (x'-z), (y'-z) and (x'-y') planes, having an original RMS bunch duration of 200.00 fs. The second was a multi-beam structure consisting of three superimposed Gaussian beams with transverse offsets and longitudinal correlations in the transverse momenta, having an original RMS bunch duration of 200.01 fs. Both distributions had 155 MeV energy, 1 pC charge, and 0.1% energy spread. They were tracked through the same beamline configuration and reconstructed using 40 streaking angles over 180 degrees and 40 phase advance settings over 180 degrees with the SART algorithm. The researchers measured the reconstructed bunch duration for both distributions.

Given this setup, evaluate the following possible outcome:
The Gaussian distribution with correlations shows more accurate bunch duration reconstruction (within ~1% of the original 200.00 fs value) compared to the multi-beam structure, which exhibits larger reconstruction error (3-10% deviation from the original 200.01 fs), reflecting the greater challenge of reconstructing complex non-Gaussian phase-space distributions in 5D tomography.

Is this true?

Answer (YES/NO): NO